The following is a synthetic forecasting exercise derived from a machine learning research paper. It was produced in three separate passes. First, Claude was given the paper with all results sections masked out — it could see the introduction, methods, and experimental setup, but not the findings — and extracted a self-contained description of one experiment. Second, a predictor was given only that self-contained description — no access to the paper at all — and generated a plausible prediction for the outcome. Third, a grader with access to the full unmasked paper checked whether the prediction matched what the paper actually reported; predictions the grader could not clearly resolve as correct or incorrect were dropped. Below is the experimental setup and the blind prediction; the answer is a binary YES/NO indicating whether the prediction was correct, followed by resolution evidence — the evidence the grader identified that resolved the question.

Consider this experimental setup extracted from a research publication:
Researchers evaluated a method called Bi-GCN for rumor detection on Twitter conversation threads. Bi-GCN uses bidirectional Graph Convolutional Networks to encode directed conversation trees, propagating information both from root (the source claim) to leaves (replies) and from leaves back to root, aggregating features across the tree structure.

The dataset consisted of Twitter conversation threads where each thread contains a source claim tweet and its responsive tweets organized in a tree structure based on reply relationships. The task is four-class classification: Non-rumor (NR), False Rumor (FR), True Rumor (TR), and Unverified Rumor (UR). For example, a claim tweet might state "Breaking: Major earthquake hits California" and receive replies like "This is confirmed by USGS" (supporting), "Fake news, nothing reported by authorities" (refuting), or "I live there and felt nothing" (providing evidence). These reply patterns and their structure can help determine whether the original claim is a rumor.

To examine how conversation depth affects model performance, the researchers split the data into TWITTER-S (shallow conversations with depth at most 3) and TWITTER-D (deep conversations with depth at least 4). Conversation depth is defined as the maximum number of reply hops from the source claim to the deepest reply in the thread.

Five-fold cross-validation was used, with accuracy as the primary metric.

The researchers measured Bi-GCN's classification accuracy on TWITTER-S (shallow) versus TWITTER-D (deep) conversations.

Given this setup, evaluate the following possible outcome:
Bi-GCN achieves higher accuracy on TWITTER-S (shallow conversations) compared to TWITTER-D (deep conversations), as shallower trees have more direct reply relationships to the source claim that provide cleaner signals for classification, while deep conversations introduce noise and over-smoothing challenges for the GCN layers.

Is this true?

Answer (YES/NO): NO